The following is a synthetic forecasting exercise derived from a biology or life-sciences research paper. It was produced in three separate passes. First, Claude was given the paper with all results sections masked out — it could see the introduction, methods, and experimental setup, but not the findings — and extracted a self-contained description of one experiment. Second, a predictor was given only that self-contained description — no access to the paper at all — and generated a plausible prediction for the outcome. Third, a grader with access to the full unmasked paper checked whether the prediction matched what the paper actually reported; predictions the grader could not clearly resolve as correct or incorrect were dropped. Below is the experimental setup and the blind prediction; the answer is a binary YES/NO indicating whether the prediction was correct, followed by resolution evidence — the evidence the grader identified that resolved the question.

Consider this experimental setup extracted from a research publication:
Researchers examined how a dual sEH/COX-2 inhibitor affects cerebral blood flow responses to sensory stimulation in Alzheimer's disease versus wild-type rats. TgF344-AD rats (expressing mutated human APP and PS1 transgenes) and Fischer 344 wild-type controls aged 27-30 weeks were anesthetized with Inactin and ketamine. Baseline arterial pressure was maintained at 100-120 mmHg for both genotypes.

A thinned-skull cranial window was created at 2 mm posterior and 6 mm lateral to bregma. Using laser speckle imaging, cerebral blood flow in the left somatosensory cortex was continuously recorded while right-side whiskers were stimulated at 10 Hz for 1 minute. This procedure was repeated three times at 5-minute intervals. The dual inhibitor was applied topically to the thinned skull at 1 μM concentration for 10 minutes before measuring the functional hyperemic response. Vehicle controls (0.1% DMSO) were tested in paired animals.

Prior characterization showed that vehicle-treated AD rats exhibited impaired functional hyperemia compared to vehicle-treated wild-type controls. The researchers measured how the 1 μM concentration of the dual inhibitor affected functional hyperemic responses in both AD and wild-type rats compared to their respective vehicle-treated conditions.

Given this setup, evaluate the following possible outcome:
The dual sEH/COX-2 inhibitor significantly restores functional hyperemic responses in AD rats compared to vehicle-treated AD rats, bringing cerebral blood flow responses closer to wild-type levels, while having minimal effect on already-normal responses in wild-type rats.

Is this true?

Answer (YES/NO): NO